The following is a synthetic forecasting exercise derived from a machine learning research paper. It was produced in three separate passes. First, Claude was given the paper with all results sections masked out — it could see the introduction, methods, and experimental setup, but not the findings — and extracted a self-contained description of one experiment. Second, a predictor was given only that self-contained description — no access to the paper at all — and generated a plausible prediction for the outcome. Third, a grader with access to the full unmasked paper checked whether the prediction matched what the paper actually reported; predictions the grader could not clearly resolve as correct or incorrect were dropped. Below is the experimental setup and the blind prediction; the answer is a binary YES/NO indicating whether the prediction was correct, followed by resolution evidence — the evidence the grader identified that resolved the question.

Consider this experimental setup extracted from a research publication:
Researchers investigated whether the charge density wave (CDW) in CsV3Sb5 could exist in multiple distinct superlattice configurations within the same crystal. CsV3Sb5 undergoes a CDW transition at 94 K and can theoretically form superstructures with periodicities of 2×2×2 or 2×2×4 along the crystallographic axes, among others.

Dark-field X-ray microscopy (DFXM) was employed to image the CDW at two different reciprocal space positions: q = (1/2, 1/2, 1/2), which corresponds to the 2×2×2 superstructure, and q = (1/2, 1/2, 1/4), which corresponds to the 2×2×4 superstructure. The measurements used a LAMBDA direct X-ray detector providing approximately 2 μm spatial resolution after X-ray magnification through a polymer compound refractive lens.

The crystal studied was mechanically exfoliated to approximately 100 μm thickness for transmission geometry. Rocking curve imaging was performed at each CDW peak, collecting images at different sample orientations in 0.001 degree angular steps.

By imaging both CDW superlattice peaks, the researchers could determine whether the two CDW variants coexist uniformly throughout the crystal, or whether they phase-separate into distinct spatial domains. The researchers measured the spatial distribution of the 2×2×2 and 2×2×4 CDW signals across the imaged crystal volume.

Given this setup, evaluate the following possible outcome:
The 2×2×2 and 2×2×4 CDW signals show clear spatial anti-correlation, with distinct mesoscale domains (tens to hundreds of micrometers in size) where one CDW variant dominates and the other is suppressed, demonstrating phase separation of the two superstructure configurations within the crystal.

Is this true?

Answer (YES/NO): YES